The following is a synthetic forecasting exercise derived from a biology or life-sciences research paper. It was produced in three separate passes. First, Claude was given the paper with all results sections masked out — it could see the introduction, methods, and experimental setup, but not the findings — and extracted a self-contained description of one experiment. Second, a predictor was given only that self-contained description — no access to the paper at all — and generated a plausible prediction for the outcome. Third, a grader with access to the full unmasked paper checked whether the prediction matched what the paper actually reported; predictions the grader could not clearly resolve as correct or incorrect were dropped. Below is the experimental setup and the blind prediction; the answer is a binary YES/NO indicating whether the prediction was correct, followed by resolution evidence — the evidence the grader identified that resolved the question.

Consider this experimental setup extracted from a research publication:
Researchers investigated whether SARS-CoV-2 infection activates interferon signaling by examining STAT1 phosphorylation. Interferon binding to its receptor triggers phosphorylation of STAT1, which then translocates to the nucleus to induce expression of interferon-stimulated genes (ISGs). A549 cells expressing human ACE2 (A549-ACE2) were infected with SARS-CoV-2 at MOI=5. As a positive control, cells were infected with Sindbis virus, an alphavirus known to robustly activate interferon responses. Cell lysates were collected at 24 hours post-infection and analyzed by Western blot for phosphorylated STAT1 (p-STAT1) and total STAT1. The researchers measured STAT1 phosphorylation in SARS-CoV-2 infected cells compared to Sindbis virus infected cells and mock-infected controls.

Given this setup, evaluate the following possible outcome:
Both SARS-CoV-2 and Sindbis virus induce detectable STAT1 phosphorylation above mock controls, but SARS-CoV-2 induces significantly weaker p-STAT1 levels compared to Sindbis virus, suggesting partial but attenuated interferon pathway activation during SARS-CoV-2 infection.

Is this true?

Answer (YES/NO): NO